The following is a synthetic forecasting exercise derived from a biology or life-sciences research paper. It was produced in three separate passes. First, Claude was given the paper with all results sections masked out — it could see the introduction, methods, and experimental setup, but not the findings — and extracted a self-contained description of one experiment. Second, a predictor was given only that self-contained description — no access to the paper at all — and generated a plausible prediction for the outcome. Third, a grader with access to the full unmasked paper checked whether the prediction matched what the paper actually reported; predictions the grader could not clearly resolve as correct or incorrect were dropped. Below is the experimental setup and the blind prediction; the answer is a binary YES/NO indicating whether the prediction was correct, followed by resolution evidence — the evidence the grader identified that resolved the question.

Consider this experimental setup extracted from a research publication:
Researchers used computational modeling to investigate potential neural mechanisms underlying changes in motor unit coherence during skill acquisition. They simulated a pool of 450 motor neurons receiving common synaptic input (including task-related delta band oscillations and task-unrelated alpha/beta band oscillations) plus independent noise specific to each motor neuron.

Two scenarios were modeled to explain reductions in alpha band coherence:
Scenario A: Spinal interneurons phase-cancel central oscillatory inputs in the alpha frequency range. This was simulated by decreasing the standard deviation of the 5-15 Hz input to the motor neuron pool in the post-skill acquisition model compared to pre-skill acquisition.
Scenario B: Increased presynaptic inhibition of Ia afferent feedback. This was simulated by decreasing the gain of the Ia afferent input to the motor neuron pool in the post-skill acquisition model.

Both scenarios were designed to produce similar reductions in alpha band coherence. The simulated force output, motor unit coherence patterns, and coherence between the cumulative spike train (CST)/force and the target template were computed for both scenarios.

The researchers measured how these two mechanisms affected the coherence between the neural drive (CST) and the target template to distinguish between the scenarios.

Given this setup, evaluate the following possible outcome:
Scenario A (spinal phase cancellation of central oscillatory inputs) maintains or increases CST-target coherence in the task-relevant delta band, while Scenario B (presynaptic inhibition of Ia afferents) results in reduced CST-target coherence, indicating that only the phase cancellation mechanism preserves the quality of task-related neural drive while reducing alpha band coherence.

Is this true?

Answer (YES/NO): NO